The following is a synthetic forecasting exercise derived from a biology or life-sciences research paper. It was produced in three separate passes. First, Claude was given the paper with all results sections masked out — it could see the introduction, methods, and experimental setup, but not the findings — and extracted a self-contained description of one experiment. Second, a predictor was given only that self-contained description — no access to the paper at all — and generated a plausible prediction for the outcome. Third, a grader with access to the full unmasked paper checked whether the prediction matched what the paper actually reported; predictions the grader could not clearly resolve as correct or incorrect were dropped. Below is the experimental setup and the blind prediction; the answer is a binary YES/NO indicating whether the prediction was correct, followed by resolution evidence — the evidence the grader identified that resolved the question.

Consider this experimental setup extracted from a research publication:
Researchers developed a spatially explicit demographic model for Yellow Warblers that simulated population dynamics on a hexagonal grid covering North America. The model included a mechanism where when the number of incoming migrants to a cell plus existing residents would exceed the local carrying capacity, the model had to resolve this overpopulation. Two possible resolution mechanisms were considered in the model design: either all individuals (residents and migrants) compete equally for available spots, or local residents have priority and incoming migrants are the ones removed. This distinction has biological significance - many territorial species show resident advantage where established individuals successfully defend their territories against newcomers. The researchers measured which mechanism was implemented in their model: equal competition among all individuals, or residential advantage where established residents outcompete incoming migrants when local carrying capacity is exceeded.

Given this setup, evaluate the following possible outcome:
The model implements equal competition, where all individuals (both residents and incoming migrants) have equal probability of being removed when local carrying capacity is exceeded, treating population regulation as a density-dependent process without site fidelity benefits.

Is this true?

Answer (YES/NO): NO